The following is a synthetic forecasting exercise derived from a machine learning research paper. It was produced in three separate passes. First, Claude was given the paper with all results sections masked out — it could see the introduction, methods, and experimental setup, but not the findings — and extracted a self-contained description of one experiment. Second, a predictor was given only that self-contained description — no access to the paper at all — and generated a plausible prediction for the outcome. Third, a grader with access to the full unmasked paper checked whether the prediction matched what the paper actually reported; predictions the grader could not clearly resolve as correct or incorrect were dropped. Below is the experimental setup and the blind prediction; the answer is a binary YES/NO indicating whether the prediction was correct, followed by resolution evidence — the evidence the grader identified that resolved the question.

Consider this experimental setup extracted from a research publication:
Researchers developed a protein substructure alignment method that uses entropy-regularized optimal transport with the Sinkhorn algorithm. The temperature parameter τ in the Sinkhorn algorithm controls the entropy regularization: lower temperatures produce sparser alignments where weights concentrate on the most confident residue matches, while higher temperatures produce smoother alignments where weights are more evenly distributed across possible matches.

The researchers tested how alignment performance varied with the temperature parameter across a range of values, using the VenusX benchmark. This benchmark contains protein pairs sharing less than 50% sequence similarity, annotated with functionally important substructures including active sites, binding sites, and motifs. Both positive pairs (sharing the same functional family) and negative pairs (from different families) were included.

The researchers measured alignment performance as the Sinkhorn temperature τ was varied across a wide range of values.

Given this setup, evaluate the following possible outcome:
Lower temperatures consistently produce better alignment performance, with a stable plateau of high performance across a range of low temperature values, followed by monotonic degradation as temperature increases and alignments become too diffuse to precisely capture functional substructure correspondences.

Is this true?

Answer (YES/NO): NO